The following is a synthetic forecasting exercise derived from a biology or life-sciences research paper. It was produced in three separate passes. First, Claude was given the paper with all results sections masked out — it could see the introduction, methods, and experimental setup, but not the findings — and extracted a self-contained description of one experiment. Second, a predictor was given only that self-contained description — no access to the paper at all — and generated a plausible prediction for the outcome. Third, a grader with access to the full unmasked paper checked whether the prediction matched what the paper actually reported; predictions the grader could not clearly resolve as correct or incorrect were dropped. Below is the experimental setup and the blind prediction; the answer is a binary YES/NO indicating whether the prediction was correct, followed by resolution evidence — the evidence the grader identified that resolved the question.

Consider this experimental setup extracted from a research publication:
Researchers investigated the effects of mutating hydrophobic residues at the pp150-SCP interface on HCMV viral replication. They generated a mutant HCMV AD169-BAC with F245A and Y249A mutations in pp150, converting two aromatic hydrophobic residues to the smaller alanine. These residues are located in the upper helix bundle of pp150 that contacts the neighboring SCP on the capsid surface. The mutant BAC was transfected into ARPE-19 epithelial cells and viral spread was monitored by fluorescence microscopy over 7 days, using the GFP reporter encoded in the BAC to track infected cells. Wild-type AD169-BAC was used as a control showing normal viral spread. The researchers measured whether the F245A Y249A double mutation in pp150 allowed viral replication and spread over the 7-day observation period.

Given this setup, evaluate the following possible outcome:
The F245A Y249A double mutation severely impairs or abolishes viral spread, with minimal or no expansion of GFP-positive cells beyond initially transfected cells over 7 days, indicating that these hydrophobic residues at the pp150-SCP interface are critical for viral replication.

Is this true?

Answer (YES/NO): YES